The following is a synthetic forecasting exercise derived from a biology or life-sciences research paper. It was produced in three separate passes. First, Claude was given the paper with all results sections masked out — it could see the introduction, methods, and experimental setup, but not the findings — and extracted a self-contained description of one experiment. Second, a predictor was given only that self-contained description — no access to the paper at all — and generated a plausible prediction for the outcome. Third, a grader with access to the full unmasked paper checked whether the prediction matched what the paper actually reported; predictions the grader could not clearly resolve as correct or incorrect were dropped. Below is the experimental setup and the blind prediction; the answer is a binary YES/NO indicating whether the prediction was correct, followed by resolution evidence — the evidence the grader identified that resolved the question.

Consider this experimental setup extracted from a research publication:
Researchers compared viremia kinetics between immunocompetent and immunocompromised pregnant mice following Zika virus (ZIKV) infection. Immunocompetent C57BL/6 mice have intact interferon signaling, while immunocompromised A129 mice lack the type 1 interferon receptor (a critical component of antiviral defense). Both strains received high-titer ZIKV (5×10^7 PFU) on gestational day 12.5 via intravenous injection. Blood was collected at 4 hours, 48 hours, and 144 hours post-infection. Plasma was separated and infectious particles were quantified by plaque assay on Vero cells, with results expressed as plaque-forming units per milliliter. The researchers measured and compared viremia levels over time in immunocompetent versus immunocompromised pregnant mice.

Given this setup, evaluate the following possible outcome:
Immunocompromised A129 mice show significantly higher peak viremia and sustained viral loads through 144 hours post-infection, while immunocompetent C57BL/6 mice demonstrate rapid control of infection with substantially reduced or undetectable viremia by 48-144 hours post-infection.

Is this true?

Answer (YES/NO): NO